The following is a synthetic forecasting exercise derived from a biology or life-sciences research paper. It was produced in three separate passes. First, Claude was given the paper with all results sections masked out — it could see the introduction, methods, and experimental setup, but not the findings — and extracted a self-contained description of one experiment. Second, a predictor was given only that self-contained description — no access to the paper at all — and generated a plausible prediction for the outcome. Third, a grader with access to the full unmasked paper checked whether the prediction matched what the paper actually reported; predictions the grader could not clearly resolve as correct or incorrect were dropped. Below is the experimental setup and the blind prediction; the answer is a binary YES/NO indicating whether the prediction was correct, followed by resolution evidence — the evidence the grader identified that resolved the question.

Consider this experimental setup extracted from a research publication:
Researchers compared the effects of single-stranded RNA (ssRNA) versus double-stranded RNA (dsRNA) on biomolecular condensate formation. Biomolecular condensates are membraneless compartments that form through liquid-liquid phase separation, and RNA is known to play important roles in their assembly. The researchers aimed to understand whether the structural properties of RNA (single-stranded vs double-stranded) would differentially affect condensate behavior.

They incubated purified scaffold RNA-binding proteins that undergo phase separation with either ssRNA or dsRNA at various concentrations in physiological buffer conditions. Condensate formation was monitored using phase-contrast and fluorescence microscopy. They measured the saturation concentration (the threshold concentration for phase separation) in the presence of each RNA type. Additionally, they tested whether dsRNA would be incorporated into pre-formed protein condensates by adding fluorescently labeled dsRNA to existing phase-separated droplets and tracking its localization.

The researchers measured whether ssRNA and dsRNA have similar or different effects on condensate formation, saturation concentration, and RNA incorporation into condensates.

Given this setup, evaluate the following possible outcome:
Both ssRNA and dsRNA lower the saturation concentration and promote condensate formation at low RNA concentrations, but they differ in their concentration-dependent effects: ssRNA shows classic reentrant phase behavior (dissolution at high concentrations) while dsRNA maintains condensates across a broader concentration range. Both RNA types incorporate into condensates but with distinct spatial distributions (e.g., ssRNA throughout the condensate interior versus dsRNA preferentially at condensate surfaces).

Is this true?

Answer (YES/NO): NO